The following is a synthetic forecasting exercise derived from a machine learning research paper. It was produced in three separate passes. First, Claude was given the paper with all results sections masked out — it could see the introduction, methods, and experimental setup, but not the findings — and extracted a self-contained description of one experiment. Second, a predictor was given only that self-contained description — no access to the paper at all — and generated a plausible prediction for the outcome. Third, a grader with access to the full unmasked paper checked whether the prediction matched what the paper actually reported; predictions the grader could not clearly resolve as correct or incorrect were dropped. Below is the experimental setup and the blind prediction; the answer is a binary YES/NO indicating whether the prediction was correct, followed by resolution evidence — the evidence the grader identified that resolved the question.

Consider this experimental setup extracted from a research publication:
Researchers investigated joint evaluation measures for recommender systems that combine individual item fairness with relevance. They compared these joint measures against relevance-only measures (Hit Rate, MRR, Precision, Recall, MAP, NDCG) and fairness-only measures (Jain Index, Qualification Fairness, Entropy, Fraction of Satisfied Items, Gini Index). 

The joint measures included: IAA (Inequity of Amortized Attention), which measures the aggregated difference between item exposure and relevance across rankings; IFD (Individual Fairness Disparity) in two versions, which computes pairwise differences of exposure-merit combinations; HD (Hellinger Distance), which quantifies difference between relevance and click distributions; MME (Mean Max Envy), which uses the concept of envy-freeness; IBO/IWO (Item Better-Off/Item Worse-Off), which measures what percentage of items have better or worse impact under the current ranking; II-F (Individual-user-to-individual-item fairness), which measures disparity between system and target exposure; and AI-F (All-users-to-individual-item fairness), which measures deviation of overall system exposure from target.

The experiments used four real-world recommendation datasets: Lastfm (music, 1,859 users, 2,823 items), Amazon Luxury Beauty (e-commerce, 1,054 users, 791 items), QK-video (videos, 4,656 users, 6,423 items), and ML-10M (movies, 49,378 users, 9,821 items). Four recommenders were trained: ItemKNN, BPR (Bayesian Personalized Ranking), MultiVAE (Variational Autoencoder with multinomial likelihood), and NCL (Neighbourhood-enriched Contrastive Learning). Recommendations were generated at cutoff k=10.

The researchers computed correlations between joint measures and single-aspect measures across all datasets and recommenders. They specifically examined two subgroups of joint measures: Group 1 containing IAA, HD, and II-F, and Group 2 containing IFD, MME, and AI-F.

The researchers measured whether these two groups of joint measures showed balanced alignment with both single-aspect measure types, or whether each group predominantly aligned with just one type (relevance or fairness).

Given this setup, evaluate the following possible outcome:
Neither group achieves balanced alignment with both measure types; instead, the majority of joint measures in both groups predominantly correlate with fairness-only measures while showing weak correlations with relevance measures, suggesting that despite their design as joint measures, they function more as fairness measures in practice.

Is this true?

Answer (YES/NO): NO